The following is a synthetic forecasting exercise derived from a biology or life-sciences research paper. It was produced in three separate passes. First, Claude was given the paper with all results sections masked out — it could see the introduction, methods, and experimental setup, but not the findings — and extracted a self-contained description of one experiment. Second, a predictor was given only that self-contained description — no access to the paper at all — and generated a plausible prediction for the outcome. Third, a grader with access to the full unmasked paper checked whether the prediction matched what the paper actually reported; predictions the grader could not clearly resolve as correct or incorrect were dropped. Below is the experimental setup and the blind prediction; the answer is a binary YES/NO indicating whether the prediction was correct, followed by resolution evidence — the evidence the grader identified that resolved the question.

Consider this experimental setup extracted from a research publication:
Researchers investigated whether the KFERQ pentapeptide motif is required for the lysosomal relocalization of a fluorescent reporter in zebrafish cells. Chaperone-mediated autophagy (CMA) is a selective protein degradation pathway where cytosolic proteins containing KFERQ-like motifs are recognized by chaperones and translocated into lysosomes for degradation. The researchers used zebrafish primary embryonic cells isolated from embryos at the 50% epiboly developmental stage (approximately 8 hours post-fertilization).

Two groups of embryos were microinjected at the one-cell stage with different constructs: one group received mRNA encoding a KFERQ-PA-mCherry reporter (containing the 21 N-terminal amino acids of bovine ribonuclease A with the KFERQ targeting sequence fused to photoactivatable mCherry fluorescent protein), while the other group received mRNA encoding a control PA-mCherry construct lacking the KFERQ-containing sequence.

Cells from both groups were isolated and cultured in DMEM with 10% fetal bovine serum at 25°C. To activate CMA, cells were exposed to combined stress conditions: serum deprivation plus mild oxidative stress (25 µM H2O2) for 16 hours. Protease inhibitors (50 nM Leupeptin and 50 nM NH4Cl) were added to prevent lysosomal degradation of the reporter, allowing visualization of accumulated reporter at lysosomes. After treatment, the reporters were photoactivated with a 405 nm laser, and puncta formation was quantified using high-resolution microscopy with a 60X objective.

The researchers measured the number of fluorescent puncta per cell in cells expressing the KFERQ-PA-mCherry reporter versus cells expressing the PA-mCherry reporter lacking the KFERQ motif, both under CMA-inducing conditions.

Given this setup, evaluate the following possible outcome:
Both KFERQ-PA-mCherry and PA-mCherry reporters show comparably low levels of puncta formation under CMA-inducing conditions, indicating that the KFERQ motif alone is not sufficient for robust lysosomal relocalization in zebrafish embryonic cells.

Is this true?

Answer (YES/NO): NO